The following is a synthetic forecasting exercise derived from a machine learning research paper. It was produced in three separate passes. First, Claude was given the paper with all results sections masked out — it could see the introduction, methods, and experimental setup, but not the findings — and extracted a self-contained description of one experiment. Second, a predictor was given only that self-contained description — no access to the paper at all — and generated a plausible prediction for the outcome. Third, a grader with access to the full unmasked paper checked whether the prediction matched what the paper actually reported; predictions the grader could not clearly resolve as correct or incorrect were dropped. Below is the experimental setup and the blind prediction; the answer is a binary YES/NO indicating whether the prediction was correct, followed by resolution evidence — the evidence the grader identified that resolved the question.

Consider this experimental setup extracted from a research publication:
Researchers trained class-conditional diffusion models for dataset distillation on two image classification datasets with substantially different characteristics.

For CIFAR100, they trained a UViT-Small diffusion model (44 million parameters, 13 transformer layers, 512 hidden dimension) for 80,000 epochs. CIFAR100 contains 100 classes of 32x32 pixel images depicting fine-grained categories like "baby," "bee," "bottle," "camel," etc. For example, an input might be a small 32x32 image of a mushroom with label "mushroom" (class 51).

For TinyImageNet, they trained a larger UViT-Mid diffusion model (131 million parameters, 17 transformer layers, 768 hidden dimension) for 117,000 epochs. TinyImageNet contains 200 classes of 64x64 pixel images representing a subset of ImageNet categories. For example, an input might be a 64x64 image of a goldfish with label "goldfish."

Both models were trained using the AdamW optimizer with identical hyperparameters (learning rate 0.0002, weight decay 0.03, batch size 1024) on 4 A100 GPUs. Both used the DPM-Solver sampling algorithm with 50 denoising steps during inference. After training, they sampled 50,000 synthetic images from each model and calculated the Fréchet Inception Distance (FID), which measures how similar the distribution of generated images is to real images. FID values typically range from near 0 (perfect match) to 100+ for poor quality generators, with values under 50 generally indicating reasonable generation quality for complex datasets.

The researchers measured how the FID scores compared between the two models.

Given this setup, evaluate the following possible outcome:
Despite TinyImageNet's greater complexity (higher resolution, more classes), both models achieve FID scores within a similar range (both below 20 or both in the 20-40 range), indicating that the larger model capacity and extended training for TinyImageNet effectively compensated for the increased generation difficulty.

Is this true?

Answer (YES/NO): NO